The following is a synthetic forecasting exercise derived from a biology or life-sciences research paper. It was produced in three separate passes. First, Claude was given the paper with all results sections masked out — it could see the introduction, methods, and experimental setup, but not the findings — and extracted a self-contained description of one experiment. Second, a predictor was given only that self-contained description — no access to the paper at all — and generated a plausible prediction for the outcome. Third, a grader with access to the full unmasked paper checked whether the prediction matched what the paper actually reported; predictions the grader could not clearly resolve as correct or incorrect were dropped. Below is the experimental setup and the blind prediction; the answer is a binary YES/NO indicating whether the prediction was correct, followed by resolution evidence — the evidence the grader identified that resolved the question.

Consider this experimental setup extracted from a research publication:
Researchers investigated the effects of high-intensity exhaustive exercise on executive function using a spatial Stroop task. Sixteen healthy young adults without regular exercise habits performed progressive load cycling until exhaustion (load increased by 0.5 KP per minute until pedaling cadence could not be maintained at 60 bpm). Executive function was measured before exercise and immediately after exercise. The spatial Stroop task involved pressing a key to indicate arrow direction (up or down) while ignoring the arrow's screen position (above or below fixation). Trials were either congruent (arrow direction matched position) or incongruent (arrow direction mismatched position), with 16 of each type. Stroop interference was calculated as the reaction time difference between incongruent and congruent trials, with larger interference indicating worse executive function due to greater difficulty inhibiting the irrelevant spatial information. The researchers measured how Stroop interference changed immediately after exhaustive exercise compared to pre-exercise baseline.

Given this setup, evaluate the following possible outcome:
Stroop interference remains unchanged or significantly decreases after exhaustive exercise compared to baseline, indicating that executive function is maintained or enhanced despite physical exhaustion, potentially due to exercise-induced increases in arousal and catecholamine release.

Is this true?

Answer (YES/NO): YES